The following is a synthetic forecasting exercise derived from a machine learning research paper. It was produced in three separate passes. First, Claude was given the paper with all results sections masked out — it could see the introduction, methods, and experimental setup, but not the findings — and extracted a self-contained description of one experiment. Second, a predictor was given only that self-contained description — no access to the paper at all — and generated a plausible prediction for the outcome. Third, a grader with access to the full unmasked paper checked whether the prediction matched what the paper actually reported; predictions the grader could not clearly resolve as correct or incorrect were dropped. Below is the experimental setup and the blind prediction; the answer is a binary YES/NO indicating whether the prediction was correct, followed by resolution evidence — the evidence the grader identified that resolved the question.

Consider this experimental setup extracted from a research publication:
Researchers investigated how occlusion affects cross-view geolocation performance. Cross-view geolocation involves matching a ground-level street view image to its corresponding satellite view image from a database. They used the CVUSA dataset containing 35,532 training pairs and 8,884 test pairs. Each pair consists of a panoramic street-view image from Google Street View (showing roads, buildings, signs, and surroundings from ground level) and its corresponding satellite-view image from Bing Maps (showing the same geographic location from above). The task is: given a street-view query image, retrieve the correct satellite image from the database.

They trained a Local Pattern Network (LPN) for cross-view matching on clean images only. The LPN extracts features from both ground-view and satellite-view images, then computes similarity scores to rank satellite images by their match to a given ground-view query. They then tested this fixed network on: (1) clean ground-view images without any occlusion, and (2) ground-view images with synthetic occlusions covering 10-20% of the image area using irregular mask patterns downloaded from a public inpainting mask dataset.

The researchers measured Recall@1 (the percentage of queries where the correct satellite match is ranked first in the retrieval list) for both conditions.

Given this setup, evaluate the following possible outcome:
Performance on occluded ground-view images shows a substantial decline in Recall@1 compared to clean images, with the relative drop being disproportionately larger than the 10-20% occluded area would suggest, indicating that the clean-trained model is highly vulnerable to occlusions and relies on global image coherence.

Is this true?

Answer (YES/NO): YES